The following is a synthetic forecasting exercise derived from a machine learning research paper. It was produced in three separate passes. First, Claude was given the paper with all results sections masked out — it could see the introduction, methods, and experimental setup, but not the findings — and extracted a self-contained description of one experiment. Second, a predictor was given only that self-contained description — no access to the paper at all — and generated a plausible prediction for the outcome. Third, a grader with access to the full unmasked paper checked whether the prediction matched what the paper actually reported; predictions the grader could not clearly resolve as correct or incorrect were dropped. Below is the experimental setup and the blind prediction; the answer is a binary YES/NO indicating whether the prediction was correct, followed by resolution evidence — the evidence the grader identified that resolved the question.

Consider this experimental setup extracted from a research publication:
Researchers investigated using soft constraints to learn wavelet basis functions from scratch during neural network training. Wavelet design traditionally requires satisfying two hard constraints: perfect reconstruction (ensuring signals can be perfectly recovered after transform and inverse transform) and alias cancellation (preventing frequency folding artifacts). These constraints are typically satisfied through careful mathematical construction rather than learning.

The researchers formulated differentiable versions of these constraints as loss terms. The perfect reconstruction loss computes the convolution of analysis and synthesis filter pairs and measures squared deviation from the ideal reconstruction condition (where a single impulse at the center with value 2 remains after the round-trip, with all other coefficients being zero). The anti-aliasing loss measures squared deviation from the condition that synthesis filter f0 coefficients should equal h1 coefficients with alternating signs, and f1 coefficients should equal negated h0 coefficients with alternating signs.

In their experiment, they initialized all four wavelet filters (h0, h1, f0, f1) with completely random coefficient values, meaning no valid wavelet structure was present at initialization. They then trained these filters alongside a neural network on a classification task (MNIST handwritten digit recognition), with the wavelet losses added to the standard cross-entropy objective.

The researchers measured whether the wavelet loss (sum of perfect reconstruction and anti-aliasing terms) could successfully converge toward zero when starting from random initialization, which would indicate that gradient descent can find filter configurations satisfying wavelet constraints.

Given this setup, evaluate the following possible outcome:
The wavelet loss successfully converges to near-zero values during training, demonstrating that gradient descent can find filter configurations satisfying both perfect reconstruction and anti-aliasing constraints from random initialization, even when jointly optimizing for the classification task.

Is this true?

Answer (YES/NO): YES